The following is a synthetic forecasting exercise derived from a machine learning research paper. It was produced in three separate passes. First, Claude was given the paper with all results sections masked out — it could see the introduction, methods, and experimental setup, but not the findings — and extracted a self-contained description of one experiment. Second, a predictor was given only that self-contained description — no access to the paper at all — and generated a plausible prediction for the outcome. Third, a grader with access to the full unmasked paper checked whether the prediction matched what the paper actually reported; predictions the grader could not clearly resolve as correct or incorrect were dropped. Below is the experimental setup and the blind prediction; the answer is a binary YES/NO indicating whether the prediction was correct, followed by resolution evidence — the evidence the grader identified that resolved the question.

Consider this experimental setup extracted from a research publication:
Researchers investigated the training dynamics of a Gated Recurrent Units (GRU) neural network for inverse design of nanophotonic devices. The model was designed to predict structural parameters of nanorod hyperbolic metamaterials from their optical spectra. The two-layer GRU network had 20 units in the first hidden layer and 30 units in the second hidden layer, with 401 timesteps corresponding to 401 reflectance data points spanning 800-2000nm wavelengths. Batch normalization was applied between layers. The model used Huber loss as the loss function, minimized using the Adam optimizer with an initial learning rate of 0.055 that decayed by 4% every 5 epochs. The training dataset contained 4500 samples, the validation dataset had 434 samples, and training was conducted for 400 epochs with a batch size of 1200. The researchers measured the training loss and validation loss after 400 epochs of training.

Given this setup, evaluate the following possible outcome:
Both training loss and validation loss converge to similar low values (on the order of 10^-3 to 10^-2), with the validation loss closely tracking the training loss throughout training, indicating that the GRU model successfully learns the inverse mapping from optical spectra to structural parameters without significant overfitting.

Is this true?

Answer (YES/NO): NO